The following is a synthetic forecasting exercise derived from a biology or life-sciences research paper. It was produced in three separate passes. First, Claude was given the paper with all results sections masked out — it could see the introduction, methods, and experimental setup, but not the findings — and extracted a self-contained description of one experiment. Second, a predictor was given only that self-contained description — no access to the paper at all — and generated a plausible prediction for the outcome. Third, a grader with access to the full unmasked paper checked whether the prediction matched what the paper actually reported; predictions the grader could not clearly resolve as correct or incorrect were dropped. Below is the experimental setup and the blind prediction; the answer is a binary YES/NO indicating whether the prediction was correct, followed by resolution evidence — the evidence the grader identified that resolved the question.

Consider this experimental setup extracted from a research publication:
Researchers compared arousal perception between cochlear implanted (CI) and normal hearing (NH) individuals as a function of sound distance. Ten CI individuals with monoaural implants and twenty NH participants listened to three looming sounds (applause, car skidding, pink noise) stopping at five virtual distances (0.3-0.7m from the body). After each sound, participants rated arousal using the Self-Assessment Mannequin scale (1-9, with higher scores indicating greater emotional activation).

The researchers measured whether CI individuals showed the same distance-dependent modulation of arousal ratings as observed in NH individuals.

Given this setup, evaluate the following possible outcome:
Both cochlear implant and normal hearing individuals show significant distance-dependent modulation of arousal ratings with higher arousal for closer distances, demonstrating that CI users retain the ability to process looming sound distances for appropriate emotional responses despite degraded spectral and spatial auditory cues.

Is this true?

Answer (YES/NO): NO